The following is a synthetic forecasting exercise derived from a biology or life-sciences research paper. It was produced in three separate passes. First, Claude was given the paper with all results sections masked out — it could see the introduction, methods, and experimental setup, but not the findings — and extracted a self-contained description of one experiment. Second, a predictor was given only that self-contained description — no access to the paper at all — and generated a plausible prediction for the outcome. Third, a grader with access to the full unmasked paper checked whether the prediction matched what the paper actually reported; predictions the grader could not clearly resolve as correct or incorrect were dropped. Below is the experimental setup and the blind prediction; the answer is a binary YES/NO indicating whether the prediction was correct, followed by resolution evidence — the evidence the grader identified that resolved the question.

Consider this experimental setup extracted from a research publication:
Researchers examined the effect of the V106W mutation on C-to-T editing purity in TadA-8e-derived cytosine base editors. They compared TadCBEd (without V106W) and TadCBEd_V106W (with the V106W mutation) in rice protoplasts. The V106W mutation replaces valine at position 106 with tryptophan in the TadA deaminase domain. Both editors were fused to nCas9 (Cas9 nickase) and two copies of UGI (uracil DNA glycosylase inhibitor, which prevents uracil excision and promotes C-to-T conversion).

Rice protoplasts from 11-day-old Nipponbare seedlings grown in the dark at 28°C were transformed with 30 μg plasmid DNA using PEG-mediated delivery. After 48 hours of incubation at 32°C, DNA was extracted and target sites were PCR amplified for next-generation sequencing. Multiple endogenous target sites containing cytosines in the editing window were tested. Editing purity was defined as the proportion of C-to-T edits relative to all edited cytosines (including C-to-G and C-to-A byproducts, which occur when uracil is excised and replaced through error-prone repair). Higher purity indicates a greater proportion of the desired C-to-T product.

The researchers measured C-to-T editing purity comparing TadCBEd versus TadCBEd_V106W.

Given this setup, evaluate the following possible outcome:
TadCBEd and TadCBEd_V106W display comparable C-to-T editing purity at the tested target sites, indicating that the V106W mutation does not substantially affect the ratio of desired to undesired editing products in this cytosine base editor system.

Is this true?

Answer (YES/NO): YES